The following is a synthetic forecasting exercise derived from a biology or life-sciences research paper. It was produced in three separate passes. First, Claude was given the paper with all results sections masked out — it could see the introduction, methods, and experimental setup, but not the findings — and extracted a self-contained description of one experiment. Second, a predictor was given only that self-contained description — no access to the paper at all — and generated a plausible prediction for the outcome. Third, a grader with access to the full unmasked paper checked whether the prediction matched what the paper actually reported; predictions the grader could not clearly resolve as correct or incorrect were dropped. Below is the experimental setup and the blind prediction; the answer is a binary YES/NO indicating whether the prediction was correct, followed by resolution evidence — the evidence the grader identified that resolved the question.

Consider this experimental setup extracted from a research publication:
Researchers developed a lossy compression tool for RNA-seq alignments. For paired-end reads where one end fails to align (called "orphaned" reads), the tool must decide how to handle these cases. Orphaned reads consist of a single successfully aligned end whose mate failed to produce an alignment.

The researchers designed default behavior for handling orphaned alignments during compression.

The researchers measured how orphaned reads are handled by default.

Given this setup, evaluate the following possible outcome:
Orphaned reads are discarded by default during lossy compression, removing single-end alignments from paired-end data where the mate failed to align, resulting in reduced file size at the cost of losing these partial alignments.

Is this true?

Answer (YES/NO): NO